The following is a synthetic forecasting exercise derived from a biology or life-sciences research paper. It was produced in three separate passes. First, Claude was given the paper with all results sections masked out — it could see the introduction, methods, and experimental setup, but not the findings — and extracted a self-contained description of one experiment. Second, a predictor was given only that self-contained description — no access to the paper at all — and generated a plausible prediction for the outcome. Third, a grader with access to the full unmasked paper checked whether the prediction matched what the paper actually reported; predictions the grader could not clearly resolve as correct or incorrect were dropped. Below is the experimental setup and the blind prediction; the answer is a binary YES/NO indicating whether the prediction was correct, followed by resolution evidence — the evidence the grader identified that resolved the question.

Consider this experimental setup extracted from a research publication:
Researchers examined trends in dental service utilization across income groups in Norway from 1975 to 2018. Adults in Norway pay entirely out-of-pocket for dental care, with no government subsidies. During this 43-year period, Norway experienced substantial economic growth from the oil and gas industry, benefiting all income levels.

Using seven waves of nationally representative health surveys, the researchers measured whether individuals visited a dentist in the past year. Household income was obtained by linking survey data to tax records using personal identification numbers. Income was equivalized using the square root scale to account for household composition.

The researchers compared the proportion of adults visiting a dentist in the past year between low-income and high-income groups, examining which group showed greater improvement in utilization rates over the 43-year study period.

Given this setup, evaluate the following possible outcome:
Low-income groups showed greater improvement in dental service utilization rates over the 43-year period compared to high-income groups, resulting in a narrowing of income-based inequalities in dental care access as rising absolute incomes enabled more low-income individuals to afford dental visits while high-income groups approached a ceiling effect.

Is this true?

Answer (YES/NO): YES